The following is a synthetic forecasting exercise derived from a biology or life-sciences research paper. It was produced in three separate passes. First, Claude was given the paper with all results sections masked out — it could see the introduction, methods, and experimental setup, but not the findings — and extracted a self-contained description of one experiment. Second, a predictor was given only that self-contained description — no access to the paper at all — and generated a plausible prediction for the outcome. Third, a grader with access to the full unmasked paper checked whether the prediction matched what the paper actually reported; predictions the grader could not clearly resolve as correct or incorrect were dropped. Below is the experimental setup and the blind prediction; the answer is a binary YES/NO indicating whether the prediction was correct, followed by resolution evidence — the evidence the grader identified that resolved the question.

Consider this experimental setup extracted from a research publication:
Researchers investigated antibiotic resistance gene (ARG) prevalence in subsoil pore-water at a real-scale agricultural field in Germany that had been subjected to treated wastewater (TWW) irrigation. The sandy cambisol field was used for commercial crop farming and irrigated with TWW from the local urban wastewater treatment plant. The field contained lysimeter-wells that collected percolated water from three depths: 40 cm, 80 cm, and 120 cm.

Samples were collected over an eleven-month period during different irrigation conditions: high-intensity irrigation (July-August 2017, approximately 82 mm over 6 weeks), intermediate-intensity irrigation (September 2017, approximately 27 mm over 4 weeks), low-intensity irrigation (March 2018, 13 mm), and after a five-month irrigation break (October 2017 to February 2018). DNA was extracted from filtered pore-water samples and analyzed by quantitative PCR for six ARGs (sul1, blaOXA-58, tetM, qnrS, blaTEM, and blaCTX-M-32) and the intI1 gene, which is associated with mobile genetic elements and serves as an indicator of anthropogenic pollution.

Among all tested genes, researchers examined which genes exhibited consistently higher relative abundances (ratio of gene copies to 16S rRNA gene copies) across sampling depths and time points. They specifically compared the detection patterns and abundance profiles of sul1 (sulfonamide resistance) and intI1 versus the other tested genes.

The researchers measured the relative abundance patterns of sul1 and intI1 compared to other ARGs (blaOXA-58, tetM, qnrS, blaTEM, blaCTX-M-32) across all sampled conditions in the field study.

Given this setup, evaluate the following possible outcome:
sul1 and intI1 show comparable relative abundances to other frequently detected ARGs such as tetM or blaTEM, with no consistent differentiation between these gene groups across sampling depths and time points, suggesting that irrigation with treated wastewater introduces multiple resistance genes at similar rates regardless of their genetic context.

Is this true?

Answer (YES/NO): NO